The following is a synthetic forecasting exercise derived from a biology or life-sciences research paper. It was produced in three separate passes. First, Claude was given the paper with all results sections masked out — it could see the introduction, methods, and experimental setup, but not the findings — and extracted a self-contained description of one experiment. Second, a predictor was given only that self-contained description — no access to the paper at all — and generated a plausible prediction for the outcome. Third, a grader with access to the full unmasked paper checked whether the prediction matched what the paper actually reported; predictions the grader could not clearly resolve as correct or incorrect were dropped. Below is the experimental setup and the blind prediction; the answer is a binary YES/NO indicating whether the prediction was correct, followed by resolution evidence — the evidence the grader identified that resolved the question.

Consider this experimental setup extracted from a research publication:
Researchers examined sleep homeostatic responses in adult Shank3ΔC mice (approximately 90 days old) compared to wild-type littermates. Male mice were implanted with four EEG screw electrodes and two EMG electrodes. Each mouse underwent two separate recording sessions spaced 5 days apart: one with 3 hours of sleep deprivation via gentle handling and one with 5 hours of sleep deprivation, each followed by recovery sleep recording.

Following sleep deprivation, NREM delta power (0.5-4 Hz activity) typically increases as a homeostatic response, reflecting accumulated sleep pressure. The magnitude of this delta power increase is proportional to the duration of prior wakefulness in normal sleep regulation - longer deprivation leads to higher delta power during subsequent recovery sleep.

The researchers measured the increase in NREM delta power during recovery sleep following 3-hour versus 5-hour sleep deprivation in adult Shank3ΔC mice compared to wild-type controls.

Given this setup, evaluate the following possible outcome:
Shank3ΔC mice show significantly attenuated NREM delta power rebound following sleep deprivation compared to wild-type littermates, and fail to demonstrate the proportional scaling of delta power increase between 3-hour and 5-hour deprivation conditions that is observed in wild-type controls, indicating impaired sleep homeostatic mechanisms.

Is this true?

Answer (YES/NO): NO